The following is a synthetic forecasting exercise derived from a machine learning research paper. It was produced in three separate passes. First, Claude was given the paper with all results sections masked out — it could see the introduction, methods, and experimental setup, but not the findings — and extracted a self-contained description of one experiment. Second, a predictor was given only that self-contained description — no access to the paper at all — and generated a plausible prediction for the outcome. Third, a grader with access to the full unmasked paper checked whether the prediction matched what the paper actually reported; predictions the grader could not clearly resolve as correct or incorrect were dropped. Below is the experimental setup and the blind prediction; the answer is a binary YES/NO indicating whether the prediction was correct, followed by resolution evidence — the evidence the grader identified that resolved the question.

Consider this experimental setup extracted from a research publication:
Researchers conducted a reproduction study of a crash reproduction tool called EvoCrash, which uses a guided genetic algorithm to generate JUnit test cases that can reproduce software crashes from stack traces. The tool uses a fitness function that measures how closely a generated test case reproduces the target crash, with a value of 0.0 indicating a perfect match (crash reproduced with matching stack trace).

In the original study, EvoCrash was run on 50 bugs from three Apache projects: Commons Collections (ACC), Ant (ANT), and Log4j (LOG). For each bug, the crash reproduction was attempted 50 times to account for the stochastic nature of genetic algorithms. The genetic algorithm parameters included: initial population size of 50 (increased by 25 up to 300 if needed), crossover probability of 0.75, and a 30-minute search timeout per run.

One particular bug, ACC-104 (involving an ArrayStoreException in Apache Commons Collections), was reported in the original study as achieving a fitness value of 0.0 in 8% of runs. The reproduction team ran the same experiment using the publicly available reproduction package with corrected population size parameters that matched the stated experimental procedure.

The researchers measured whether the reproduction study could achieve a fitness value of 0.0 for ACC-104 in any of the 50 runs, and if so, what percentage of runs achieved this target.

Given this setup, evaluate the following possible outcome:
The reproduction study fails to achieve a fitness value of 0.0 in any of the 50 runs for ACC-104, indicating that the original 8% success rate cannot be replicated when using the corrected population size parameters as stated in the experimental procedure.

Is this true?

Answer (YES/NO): NO